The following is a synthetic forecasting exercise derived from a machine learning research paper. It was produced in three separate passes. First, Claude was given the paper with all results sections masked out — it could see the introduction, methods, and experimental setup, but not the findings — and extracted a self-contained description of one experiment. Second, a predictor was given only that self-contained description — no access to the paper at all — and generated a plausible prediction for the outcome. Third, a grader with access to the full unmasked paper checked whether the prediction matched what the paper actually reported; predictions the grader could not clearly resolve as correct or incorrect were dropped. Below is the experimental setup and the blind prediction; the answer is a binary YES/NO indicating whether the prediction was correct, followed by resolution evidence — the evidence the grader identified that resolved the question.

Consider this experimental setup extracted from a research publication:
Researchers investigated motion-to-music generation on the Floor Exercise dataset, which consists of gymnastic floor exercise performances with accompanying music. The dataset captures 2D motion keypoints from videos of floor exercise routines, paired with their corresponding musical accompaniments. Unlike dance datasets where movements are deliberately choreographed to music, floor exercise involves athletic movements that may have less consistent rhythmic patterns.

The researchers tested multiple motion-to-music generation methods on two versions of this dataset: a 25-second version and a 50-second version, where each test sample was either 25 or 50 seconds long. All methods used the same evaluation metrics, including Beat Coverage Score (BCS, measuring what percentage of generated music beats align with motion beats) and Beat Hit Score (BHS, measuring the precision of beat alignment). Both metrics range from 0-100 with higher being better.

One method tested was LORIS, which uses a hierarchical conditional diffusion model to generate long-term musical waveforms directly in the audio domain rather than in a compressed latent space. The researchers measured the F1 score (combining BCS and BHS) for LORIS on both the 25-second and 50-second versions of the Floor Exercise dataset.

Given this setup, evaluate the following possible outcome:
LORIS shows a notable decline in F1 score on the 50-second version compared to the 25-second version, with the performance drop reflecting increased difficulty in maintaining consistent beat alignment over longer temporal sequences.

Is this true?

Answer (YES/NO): YES